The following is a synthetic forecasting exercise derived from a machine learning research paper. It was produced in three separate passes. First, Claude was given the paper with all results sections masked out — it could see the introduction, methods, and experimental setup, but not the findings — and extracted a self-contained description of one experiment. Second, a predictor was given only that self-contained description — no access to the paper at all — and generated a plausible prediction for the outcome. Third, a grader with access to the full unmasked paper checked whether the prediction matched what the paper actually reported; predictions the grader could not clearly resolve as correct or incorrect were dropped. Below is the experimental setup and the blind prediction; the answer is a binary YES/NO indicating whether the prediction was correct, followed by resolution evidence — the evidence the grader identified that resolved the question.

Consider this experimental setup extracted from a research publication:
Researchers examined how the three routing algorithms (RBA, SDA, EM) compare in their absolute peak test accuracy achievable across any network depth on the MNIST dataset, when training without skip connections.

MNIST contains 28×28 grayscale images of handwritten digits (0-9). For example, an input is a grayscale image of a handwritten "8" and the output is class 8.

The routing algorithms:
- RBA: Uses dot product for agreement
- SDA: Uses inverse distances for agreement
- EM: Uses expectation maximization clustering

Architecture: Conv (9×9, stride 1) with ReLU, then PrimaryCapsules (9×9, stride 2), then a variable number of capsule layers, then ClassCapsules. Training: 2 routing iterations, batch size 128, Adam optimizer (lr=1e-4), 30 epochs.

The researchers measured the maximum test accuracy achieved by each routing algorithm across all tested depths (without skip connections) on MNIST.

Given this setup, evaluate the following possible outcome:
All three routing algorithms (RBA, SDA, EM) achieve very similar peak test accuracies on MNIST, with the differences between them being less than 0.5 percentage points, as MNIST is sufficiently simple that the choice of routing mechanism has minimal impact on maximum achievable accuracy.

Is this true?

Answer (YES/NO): YES